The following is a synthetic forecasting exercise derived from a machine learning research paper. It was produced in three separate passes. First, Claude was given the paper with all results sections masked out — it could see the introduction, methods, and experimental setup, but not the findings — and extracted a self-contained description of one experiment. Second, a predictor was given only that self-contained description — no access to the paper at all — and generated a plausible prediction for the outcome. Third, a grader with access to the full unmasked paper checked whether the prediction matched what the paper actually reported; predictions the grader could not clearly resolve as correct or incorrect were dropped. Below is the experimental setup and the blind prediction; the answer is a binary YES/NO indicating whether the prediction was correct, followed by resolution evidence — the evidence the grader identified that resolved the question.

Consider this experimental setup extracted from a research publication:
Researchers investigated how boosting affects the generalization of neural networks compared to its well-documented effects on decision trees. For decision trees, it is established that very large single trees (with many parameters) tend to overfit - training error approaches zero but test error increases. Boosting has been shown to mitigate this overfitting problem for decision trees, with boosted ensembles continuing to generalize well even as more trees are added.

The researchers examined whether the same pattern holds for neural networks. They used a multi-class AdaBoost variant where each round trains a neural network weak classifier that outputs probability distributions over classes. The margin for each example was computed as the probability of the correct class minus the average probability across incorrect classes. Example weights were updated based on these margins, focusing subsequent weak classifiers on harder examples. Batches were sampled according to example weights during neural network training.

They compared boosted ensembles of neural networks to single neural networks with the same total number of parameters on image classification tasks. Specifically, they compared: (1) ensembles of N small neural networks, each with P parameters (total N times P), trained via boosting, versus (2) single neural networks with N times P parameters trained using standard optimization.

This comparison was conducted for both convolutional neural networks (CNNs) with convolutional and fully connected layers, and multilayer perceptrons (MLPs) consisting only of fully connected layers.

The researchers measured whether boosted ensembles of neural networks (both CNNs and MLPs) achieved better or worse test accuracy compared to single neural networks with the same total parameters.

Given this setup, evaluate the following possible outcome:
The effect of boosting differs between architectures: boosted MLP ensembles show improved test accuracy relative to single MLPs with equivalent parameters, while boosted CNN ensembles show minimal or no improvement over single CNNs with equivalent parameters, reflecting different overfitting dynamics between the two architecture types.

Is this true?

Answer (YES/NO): NO